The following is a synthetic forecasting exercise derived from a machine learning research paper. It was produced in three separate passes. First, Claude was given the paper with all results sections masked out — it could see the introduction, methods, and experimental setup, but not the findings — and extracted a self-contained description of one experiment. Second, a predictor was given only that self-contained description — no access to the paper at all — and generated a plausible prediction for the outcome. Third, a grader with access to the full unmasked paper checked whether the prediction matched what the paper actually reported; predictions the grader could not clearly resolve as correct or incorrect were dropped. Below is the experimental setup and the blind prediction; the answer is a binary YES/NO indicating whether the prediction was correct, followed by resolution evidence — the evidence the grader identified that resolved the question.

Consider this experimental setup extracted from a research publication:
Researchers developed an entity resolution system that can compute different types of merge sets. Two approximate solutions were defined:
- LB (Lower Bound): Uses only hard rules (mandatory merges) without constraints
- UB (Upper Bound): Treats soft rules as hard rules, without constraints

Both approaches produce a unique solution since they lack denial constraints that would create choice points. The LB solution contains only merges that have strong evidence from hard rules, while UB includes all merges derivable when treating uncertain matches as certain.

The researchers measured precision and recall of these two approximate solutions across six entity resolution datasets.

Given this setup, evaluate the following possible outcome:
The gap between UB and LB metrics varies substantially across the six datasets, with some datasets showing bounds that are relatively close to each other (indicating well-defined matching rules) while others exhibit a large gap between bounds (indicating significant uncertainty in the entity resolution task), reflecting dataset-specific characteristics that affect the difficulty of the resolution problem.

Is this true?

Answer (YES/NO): YES